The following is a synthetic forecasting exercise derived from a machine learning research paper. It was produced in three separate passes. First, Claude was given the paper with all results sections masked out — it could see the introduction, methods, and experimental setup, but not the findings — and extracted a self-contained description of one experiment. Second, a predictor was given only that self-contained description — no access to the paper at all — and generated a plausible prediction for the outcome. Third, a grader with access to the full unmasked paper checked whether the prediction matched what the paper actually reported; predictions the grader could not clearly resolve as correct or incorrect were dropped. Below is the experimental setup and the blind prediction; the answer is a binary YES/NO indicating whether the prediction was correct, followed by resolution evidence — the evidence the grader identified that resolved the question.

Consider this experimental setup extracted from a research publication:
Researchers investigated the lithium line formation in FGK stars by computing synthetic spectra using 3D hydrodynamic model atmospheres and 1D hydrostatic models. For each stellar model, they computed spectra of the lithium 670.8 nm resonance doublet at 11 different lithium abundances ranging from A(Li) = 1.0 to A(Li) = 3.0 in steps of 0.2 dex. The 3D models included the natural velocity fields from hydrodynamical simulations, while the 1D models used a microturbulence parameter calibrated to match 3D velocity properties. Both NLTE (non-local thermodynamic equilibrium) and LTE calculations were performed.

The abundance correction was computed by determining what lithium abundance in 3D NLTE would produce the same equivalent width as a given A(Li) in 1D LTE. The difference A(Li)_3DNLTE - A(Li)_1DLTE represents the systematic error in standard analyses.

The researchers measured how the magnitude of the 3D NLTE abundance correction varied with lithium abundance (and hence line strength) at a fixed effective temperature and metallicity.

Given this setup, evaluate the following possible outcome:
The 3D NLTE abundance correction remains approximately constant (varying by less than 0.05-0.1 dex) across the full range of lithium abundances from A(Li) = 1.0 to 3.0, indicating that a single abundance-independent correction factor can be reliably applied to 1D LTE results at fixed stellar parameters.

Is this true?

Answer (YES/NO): NO